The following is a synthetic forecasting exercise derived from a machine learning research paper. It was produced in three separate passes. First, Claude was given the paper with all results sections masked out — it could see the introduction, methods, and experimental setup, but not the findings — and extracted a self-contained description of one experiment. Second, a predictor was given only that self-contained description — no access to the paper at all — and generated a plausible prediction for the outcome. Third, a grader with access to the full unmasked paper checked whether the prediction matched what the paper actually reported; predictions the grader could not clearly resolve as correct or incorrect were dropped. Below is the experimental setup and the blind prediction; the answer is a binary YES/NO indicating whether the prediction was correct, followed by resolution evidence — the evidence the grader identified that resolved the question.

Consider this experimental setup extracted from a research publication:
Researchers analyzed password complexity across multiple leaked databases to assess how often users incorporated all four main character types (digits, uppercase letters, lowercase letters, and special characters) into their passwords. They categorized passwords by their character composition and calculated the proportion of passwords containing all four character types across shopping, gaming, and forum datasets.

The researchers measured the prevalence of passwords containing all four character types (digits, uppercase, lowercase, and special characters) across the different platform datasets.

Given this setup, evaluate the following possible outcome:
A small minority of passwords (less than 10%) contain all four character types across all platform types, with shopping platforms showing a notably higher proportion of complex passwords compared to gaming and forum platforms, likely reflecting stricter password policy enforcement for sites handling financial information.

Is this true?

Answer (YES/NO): NO